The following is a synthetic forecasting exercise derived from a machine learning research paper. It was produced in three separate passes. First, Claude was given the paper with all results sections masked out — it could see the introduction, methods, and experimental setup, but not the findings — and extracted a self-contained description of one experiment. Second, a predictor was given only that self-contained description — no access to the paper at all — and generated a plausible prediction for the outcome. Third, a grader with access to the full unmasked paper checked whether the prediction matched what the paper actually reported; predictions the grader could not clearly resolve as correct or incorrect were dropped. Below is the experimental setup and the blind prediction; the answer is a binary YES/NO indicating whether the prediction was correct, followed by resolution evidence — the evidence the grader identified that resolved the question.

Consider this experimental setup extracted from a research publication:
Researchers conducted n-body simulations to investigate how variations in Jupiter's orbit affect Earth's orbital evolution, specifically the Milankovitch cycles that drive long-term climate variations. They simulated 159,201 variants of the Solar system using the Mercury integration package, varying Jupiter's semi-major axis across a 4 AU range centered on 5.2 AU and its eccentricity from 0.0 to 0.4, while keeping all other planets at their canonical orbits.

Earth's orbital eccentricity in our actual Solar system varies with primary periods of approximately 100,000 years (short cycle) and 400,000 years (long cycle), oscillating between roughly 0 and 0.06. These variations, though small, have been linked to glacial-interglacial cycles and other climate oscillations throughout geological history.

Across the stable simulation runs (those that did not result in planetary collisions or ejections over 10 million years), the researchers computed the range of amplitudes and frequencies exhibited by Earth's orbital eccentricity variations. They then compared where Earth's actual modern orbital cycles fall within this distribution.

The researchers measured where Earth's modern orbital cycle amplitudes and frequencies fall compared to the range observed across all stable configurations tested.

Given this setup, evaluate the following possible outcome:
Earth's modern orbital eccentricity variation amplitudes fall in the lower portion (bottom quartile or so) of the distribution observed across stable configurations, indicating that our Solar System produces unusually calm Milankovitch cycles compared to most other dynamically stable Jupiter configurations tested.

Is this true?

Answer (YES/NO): NO